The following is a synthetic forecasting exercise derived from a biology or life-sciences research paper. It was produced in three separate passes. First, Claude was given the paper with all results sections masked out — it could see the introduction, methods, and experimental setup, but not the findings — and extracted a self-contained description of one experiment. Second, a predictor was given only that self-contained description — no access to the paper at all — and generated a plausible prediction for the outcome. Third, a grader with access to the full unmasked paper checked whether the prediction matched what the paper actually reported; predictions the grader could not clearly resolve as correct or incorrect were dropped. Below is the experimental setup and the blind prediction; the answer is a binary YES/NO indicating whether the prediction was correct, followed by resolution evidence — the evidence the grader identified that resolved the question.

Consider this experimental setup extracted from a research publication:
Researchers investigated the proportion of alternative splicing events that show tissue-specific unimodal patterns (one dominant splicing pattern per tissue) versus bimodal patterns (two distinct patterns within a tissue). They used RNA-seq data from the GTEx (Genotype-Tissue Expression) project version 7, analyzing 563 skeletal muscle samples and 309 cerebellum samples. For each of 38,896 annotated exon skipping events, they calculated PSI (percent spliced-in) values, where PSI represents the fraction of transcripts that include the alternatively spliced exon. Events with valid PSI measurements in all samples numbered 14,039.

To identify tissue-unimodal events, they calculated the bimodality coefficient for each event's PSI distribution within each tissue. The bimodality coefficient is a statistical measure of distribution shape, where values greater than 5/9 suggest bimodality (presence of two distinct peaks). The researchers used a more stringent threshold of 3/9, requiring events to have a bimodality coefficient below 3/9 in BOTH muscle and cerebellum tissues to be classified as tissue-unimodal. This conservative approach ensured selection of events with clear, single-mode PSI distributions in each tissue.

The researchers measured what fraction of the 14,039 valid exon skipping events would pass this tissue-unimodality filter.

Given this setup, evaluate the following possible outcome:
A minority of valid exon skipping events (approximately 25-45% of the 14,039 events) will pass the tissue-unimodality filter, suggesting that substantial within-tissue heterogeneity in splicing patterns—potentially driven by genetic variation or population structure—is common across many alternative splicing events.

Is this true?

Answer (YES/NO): NO